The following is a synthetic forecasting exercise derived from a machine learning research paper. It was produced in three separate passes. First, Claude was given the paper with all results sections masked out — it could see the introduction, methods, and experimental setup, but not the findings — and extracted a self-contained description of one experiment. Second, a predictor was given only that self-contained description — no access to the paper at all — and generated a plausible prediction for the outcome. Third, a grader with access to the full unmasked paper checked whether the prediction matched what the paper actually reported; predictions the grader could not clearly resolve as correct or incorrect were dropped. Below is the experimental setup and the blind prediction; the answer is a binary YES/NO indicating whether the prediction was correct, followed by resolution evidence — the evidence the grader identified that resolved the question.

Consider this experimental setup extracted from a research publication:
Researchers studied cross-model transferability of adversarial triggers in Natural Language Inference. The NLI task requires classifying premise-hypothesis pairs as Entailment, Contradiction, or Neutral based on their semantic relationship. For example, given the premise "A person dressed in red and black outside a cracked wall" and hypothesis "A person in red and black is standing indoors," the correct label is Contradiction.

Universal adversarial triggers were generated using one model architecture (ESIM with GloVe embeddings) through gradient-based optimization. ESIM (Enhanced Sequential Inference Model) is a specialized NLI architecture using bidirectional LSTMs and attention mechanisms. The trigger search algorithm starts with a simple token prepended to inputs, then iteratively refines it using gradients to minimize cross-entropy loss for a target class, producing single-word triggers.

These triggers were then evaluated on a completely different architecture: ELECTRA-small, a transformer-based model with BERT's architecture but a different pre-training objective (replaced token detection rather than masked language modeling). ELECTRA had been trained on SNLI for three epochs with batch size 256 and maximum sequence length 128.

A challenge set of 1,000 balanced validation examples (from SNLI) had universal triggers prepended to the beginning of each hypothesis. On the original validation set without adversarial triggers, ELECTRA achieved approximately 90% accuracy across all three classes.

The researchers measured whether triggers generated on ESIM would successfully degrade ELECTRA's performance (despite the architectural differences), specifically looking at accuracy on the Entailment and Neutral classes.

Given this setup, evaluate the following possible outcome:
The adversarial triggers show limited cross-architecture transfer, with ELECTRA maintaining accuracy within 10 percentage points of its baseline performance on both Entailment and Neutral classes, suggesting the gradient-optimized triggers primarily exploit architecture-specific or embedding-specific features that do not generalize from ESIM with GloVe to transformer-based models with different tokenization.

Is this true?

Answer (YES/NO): NO